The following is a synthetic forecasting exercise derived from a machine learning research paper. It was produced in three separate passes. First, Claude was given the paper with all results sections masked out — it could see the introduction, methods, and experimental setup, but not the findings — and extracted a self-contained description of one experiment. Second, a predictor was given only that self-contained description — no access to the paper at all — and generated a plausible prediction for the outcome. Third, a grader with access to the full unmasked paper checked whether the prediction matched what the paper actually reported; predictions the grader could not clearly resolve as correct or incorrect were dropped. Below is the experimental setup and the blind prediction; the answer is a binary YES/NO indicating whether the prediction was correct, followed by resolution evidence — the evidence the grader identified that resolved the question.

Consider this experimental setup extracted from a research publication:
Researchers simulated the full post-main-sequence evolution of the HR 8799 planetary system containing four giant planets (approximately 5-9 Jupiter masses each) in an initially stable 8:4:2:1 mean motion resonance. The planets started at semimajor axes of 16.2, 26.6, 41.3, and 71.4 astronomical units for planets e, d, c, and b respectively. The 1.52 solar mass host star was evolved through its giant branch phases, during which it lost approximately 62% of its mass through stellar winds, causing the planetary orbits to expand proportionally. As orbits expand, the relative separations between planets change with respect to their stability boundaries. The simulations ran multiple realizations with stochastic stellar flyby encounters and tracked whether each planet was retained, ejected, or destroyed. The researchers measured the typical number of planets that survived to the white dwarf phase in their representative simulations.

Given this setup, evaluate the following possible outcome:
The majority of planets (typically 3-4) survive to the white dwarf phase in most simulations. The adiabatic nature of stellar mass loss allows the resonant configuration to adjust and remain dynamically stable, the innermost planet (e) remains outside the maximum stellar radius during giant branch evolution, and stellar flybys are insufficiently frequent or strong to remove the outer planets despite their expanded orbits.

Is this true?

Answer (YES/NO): NO